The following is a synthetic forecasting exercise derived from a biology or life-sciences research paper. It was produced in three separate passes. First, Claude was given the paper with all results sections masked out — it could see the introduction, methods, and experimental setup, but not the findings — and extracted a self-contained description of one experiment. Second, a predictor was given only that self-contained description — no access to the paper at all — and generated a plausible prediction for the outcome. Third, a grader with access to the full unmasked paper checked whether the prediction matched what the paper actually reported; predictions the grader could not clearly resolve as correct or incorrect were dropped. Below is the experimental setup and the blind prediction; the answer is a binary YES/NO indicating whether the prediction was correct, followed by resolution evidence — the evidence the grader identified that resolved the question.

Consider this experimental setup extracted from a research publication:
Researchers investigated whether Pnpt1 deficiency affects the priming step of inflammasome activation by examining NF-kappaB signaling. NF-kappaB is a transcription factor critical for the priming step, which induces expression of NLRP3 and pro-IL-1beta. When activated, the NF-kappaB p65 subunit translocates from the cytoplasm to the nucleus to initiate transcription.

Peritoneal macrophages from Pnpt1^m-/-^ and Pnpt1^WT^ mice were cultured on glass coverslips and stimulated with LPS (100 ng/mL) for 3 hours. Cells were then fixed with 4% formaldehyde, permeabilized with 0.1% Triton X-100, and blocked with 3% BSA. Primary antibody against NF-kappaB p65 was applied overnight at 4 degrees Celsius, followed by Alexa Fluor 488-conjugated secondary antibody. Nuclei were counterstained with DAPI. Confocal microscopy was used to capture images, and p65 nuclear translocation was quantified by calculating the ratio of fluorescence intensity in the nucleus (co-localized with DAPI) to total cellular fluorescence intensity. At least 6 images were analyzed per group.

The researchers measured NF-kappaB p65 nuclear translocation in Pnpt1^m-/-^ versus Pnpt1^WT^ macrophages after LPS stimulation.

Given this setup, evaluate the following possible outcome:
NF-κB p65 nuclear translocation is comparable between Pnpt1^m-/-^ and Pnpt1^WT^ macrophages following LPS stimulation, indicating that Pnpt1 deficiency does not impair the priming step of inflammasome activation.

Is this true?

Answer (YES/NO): YES